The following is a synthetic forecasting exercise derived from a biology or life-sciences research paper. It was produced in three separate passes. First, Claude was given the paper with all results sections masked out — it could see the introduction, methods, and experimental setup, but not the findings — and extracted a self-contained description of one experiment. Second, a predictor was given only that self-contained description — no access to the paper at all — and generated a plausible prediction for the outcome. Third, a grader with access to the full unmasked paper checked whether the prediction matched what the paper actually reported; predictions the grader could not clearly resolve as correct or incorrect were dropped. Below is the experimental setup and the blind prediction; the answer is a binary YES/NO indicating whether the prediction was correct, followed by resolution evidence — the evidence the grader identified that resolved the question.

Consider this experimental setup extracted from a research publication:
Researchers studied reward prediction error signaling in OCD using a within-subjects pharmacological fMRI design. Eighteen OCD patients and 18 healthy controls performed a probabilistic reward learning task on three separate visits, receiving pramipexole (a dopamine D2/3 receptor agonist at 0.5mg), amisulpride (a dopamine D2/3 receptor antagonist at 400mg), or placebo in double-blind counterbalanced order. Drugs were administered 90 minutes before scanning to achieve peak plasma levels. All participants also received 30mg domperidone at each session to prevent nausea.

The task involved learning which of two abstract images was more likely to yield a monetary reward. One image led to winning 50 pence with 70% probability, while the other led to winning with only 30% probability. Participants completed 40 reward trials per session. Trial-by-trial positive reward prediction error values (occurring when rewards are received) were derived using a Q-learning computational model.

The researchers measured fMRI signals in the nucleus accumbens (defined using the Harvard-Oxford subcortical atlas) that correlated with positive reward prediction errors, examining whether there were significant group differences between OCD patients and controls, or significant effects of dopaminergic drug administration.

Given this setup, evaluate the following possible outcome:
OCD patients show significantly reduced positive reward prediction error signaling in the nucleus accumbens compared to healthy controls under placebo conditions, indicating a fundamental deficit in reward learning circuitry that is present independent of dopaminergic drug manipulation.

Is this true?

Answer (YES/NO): NO